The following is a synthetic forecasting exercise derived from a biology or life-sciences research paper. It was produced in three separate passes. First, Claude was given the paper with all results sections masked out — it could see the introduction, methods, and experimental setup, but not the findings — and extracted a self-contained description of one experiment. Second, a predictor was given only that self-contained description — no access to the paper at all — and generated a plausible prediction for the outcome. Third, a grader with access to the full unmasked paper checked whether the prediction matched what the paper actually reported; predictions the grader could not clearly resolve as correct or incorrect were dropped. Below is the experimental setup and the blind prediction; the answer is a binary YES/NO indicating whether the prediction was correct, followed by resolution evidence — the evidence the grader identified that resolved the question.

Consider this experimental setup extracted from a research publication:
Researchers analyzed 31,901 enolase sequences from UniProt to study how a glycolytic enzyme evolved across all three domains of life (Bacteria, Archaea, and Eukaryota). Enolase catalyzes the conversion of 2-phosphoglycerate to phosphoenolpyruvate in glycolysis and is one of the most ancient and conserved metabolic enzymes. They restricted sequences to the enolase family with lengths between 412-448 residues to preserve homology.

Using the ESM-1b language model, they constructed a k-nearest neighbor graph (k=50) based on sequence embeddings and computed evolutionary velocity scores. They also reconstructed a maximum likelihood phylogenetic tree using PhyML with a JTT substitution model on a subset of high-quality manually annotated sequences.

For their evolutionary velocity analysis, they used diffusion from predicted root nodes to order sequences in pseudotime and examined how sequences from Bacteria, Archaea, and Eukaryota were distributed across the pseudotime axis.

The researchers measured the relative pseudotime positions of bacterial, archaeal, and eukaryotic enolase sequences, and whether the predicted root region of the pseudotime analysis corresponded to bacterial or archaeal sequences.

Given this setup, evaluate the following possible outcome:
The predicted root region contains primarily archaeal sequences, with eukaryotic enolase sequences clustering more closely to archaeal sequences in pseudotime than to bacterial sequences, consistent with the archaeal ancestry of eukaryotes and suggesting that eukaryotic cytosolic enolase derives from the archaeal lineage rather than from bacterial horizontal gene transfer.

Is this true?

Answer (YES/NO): NO